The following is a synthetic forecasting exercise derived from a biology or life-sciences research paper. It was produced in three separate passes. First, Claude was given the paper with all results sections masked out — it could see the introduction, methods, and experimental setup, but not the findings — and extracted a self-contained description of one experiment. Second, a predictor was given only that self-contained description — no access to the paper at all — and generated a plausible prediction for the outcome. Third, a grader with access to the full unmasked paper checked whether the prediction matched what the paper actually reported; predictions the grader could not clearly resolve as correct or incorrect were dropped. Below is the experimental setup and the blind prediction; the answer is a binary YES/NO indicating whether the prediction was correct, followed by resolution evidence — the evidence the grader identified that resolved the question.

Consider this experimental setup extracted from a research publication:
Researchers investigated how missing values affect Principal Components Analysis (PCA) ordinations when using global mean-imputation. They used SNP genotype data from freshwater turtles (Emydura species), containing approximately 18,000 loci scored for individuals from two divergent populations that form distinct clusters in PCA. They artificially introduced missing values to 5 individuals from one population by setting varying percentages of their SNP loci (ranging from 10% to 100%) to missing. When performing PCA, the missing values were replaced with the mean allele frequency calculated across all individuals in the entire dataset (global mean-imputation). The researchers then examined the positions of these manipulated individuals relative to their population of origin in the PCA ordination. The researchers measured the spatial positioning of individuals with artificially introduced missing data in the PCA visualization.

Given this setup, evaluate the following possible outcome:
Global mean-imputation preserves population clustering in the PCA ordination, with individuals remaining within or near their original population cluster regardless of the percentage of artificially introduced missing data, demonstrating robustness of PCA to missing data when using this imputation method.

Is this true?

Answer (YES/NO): NO